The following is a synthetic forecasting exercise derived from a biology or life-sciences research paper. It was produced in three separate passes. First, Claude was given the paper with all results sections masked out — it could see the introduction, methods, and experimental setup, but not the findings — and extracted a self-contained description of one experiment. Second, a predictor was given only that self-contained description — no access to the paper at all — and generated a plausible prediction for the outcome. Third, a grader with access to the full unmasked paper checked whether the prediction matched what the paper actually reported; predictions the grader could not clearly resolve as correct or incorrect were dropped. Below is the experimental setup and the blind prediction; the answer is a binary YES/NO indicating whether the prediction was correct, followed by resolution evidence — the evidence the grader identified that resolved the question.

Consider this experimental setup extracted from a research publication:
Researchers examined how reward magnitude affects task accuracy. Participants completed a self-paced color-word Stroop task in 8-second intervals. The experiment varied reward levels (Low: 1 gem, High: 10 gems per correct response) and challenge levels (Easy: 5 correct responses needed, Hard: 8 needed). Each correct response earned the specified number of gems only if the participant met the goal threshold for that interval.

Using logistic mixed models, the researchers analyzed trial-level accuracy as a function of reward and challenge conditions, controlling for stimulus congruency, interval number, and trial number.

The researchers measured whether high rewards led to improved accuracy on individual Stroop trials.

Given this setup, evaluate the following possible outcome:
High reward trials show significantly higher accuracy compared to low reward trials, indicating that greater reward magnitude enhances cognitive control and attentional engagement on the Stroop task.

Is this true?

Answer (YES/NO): NO